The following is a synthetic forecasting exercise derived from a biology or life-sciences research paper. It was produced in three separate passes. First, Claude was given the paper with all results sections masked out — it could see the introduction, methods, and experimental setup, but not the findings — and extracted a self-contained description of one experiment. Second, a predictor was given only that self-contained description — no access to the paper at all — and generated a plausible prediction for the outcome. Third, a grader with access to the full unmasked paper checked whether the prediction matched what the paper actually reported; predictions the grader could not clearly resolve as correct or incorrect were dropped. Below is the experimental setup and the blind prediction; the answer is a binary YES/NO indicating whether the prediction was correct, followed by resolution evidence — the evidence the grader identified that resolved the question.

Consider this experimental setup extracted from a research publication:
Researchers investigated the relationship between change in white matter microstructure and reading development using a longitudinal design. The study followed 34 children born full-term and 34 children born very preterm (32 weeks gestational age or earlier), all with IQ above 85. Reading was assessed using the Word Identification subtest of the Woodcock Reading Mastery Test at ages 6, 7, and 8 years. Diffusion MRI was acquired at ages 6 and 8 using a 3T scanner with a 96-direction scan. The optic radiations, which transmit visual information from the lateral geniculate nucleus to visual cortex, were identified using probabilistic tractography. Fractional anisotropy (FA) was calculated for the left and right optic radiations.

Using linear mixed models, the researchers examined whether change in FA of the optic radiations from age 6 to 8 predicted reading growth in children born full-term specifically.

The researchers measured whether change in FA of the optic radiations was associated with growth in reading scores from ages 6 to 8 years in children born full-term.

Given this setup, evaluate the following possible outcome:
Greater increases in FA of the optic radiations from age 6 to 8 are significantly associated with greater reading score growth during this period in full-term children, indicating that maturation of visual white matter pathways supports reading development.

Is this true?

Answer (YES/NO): NO